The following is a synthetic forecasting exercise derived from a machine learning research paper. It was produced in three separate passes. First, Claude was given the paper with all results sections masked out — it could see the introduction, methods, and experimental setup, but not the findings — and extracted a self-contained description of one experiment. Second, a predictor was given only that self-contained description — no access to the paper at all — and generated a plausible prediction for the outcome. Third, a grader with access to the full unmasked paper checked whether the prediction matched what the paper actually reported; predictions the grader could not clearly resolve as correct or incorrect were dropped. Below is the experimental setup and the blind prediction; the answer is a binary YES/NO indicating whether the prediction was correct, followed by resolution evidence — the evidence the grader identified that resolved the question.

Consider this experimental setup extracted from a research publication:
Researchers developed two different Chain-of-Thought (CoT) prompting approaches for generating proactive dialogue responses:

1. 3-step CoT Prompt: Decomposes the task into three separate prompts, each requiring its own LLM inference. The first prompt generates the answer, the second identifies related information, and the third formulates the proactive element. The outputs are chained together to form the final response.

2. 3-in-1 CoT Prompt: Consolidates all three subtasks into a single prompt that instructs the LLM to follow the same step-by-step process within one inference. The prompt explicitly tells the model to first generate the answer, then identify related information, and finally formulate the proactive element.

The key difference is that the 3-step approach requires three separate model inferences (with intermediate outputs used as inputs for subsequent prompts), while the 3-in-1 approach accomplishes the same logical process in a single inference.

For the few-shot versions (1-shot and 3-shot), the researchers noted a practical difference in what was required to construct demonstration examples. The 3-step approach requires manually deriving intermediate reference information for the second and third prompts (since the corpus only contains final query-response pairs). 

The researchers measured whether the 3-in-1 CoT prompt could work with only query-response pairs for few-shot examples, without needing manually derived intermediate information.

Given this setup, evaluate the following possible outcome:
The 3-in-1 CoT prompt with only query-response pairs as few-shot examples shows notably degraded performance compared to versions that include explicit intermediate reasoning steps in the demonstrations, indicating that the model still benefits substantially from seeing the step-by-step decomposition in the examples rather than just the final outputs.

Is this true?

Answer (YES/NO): NO